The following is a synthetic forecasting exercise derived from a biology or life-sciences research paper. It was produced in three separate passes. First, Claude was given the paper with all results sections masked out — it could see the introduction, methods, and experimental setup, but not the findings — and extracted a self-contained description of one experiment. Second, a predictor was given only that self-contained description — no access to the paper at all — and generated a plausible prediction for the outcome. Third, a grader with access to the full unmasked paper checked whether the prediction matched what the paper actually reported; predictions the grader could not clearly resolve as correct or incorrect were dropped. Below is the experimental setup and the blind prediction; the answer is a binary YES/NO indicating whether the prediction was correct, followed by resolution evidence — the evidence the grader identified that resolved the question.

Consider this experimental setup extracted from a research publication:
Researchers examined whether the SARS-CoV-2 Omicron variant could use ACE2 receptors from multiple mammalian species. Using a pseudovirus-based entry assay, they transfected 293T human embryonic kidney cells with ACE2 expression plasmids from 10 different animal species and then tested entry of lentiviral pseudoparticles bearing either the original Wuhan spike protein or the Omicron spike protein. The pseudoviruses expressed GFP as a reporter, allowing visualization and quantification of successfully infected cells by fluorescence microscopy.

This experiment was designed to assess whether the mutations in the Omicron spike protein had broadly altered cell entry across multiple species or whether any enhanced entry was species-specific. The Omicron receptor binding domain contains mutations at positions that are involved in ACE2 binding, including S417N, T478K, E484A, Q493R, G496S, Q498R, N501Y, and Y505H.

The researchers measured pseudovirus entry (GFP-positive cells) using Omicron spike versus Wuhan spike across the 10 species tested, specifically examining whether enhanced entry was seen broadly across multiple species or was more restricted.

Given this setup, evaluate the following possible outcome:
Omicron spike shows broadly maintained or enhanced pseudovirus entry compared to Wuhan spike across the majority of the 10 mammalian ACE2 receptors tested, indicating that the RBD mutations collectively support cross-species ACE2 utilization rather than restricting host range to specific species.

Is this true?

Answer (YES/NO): NO